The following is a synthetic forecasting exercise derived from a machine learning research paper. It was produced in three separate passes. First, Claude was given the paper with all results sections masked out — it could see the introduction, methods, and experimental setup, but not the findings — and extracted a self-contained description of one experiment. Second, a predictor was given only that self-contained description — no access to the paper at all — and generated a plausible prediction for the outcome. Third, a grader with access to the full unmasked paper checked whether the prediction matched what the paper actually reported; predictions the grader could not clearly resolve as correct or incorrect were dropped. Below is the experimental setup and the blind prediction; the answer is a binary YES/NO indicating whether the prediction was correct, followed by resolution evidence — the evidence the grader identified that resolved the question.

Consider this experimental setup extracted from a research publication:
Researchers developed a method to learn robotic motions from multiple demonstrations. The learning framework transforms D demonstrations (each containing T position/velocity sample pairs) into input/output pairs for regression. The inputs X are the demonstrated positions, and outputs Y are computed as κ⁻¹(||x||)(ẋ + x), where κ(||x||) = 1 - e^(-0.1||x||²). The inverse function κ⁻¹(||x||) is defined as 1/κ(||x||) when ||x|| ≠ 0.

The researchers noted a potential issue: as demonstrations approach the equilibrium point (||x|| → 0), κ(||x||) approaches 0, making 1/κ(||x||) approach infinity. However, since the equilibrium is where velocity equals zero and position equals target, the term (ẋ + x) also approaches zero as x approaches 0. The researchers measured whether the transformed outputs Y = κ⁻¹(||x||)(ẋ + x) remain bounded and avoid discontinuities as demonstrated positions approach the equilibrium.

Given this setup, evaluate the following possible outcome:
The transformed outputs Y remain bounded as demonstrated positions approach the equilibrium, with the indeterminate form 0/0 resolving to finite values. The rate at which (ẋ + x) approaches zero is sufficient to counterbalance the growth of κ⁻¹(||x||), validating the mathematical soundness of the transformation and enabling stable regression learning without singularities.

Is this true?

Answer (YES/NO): YES